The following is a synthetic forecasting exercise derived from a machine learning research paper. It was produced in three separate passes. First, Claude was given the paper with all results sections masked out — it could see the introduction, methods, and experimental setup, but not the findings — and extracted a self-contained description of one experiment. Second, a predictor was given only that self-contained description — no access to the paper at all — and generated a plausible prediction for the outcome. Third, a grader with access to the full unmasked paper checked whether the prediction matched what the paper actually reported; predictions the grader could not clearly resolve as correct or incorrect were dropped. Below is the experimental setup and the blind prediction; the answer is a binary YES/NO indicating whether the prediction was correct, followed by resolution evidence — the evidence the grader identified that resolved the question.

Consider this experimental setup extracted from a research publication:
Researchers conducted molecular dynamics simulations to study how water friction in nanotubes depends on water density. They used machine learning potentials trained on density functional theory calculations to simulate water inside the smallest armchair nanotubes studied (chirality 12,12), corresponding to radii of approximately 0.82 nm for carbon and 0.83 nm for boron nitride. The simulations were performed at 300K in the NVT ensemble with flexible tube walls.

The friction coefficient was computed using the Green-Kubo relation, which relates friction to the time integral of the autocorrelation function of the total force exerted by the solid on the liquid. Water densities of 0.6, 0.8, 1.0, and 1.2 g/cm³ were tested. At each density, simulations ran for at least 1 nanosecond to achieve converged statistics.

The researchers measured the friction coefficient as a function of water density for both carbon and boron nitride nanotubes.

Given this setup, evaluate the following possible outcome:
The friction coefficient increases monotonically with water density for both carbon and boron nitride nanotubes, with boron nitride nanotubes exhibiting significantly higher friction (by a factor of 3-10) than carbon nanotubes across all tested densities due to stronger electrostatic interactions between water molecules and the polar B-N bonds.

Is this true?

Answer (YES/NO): NO